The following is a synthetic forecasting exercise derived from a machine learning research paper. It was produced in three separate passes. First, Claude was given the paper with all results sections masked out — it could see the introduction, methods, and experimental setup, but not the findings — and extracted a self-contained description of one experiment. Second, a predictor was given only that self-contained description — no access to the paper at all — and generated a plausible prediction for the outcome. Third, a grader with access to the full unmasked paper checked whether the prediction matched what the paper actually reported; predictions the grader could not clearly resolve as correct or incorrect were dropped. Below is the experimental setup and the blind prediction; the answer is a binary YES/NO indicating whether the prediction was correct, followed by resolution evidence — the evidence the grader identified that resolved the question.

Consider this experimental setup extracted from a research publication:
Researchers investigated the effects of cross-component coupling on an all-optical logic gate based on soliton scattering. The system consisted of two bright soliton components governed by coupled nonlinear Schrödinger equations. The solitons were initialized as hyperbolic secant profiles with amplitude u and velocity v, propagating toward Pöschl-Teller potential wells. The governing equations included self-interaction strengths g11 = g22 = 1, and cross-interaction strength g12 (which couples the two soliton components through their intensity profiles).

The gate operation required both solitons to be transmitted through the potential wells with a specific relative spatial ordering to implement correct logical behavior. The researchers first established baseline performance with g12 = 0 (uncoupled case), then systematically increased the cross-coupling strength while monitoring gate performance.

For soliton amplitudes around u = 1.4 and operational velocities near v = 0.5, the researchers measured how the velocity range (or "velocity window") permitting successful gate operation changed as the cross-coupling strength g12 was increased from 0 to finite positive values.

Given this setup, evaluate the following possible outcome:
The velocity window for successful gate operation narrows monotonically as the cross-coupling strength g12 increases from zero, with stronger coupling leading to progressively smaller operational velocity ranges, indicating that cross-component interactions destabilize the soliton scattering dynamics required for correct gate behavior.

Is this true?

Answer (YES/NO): YES